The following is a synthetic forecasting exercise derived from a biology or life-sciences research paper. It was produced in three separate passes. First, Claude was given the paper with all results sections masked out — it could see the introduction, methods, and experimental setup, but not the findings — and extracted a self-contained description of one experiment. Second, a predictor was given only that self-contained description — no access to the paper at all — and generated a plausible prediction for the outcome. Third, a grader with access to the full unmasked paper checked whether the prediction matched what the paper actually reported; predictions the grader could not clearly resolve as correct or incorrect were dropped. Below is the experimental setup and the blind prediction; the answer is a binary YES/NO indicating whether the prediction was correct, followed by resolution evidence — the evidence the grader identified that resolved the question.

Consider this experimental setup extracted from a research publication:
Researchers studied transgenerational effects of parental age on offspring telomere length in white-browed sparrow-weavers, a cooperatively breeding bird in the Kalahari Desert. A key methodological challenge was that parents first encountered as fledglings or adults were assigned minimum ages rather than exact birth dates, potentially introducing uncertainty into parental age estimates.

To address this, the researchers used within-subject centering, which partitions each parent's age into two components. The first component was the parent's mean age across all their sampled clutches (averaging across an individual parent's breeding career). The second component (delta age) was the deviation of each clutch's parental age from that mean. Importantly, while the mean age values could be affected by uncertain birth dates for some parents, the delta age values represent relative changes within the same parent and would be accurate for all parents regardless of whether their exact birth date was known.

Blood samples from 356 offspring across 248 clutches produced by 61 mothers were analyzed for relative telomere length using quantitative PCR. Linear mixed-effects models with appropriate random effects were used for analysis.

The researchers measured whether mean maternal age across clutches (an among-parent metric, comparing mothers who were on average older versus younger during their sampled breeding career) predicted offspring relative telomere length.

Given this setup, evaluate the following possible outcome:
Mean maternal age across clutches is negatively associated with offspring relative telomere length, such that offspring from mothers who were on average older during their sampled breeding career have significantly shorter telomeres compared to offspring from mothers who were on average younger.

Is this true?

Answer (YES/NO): NO